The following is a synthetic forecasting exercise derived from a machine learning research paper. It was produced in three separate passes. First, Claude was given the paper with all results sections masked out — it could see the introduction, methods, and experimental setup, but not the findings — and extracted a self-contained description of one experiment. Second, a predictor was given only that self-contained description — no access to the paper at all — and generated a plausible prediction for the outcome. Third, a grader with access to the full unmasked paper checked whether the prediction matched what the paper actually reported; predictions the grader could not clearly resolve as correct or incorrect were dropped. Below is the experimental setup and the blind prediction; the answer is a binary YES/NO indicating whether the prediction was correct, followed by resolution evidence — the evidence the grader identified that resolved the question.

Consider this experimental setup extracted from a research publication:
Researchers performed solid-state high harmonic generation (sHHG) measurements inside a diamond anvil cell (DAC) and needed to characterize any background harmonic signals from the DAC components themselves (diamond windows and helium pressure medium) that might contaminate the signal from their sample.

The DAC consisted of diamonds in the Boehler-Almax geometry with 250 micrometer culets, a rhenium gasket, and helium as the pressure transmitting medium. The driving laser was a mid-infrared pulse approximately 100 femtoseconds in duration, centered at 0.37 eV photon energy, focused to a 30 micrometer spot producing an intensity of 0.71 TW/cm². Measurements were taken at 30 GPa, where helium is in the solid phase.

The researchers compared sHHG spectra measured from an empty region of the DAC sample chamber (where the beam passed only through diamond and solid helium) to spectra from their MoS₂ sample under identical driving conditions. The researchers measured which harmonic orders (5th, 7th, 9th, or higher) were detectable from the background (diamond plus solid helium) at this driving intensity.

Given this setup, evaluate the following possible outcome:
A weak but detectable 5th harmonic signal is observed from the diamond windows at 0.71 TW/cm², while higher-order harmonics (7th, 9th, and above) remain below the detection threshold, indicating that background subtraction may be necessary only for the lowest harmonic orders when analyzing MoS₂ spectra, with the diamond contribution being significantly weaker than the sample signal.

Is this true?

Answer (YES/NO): NO